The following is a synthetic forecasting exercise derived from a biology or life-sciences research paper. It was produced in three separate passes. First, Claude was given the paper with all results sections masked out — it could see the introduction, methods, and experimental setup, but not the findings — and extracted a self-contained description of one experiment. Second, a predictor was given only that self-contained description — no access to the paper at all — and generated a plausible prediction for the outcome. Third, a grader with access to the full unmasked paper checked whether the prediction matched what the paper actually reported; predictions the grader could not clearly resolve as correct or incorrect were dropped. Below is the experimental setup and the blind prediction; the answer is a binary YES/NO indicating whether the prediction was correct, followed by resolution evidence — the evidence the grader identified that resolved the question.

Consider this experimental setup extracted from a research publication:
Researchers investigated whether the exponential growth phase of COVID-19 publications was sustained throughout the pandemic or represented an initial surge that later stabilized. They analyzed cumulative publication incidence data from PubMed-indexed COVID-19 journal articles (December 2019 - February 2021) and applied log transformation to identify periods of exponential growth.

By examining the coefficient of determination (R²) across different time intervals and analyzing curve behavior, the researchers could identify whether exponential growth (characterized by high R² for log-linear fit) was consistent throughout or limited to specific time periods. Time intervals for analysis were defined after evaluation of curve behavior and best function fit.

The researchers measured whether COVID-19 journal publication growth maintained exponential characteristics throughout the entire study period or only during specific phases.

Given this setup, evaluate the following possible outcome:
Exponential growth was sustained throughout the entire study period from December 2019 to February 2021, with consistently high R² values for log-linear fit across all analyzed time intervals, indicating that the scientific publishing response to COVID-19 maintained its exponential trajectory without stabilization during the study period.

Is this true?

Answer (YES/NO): NO